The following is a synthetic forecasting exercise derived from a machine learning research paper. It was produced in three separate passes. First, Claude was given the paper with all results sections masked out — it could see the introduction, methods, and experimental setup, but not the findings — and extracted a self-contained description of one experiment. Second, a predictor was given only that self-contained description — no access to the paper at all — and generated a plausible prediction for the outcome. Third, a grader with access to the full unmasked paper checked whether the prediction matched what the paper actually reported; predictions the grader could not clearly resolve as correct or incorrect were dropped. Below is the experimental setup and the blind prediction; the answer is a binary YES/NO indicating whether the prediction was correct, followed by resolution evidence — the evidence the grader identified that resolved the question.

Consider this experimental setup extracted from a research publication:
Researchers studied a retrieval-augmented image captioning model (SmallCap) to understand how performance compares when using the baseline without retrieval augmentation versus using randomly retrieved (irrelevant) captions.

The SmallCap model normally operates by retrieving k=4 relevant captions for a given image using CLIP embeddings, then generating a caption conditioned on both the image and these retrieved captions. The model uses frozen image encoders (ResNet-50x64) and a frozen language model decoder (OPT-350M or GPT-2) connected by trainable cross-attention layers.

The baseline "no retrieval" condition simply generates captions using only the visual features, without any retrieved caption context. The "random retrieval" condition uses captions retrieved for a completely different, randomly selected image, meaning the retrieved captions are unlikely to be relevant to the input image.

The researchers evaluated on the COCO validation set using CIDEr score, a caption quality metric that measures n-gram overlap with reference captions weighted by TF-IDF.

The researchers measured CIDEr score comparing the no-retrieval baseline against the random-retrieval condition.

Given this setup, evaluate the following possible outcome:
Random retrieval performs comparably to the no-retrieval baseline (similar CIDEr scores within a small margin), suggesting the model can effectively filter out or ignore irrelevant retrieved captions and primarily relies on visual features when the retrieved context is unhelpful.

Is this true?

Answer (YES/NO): NO